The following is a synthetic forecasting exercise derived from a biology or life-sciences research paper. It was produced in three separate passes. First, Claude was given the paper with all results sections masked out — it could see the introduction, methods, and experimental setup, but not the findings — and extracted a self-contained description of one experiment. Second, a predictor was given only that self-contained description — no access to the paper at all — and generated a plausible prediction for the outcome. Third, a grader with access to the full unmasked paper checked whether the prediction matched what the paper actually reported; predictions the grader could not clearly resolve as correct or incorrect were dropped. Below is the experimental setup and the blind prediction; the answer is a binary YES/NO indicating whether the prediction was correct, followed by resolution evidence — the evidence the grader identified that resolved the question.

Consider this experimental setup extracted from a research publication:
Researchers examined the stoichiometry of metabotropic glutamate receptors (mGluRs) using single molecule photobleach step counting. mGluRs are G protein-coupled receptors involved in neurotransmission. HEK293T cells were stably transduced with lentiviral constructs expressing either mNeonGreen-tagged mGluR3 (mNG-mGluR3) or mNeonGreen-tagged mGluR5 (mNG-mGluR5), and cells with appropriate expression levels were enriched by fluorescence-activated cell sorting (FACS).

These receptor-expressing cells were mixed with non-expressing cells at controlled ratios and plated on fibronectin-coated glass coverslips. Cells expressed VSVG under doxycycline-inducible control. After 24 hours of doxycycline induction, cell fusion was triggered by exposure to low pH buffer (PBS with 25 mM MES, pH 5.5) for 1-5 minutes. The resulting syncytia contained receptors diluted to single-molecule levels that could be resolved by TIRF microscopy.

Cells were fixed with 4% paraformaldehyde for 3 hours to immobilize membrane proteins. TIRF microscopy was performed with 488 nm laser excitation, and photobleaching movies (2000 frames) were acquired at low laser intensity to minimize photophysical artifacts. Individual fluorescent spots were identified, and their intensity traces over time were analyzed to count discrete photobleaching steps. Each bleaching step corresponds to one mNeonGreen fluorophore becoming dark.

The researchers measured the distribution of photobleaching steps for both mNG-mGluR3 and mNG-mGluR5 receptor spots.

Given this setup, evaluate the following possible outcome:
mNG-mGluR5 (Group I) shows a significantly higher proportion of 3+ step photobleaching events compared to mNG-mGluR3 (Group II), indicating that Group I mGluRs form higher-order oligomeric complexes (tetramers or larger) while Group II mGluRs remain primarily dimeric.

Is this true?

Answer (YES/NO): NO